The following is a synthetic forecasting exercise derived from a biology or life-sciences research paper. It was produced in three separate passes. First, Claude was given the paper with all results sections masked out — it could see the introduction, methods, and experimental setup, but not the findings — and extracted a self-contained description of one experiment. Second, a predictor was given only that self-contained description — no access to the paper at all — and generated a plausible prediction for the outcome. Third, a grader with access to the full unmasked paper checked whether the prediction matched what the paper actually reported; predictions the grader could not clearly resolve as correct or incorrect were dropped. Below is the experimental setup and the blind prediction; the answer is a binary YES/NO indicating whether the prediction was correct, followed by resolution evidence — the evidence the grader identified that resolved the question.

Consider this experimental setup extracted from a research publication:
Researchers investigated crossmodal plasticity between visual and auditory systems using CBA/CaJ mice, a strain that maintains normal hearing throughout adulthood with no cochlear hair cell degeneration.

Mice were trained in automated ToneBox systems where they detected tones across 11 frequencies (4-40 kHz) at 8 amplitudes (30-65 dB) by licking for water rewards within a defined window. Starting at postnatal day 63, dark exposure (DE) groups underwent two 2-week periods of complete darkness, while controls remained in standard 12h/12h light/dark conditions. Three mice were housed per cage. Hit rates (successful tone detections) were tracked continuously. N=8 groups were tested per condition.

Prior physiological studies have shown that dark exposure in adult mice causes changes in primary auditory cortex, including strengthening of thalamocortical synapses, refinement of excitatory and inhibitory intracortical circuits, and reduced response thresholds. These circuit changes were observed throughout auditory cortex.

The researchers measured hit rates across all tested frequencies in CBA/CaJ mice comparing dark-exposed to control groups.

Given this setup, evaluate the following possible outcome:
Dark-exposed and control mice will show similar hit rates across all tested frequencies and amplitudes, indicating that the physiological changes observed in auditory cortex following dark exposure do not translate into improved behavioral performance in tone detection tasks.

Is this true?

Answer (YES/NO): NO